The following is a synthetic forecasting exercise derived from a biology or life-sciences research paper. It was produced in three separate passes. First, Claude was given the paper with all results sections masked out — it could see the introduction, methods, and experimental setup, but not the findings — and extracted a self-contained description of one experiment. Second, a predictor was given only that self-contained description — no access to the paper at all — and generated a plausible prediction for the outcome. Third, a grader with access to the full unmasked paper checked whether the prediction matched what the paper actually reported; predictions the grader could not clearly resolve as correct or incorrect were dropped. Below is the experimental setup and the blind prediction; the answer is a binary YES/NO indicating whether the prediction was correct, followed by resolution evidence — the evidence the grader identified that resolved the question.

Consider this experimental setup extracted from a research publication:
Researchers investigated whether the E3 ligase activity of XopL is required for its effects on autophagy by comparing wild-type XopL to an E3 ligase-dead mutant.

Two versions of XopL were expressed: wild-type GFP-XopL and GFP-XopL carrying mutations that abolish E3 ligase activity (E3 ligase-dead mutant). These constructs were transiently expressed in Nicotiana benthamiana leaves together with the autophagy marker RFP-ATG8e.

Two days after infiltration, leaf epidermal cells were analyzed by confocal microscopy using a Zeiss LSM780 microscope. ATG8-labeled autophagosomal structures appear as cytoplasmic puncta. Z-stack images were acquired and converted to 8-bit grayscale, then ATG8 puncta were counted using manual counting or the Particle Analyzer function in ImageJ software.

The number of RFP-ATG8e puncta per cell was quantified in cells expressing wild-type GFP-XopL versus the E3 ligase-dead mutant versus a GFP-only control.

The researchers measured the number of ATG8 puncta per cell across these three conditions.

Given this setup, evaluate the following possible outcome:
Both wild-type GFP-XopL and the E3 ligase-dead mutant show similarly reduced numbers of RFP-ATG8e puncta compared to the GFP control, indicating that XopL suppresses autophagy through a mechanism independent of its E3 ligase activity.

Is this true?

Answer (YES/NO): NO